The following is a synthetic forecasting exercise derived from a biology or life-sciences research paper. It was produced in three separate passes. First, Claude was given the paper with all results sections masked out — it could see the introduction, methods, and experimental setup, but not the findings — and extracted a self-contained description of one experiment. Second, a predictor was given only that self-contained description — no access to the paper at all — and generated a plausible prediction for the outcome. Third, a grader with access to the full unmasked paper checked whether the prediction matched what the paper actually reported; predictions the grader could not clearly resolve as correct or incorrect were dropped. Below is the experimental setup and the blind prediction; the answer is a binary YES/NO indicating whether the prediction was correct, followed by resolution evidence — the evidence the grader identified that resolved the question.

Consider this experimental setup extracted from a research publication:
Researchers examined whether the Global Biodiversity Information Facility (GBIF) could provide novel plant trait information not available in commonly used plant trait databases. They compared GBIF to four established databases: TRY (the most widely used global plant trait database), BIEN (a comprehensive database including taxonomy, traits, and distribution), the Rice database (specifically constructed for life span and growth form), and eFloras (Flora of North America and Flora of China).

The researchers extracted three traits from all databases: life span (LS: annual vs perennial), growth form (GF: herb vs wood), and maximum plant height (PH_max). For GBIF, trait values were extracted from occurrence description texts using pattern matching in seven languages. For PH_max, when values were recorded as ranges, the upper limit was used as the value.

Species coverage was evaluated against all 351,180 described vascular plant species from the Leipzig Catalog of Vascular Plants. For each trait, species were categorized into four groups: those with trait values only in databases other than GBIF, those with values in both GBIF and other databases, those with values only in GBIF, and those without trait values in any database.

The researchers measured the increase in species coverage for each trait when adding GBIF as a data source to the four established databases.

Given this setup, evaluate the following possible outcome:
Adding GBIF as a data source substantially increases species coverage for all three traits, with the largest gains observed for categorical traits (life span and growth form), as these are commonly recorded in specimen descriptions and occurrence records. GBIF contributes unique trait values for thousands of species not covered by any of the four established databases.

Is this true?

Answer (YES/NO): NO